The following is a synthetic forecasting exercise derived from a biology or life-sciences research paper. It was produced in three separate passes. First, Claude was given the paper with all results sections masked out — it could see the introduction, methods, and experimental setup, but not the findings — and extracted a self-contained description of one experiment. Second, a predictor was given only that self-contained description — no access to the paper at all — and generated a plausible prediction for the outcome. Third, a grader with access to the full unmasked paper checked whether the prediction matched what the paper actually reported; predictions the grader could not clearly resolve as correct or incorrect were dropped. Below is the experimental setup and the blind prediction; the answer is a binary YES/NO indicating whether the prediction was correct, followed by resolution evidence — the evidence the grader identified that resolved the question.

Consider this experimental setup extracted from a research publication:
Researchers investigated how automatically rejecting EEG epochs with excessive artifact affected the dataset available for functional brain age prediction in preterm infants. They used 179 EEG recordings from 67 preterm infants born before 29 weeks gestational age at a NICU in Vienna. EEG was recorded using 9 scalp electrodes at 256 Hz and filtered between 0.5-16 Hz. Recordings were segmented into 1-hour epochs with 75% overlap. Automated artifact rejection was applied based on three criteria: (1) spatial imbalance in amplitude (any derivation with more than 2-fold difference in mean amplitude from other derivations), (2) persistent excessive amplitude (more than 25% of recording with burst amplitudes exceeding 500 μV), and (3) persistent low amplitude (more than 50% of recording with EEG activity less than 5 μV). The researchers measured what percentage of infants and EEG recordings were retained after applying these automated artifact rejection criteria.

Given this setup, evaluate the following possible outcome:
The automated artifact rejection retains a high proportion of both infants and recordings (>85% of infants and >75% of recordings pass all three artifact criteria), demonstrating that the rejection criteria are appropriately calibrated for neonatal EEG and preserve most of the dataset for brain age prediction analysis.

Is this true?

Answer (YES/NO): YES